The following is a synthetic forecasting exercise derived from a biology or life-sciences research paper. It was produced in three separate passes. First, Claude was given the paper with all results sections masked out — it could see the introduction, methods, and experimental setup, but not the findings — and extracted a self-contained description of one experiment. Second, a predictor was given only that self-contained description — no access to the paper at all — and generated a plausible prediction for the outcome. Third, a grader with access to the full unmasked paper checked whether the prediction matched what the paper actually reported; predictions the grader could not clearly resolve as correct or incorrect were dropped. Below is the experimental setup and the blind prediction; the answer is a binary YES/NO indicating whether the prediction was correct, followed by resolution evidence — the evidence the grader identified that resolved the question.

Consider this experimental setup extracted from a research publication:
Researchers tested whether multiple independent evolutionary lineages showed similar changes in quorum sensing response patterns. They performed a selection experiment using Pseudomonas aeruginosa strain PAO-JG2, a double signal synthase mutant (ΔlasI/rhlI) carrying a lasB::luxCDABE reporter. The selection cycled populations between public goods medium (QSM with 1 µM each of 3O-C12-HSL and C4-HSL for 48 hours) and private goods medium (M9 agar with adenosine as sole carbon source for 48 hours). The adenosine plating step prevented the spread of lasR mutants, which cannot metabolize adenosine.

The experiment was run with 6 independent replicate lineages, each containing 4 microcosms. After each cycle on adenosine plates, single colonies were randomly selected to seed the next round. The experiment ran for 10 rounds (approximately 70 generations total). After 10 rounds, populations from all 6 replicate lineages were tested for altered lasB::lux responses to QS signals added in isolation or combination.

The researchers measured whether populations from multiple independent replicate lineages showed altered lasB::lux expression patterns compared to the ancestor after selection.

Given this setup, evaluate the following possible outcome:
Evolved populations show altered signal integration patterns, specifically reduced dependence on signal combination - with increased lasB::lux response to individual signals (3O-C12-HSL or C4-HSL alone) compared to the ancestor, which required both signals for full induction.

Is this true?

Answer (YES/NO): NO